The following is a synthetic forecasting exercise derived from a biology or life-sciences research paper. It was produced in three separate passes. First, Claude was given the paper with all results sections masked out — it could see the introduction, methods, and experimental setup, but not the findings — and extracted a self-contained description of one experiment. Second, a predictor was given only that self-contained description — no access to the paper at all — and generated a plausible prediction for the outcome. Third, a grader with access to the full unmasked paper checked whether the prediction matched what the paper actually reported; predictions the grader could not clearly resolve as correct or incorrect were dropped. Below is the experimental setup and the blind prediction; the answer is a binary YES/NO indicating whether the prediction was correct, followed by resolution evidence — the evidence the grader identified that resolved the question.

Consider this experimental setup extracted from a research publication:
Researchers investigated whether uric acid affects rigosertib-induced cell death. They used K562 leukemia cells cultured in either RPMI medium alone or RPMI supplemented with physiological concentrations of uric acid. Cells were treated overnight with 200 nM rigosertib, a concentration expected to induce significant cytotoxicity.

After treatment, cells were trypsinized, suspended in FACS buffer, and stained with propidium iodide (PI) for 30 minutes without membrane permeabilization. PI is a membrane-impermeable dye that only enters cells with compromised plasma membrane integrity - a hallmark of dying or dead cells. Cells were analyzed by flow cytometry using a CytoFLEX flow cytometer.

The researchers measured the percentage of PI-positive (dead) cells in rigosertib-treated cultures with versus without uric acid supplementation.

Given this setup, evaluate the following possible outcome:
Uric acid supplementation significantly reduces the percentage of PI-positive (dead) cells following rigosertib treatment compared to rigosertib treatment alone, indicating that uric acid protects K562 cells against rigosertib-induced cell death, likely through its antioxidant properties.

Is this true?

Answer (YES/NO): NO